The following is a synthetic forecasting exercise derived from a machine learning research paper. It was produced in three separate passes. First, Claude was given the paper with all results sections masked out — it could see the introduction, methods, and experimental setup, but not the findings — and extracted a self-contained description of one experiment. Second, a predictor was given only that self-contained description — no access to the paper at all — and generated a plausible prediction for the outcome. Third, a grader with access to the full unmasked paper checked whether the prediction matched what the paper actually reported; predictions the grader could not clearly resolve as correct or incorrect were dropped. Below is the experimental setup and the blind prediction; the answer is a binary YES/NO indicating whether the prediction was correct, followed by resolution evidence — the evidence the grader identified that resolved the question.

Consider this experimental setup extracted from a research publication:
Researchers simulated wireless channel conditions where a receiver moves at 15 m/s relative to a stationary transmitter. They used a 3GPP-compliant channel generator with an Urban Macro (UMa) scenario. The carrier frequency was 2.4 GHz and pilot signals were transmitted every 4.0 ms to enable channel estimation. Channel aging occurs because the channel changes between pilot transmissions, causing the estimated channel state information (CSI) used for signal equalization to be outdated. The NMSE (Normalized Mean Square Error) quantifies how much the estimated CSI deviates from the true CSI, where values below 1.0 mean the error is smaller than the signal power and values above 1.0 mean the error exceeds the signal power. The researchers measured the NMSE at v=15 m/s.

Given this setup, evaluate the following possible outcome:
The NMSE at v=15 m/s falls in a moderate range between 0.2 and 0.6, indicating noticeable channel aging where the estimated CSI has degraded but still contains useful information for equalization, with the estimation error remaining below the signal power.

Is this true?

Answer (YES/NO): YES